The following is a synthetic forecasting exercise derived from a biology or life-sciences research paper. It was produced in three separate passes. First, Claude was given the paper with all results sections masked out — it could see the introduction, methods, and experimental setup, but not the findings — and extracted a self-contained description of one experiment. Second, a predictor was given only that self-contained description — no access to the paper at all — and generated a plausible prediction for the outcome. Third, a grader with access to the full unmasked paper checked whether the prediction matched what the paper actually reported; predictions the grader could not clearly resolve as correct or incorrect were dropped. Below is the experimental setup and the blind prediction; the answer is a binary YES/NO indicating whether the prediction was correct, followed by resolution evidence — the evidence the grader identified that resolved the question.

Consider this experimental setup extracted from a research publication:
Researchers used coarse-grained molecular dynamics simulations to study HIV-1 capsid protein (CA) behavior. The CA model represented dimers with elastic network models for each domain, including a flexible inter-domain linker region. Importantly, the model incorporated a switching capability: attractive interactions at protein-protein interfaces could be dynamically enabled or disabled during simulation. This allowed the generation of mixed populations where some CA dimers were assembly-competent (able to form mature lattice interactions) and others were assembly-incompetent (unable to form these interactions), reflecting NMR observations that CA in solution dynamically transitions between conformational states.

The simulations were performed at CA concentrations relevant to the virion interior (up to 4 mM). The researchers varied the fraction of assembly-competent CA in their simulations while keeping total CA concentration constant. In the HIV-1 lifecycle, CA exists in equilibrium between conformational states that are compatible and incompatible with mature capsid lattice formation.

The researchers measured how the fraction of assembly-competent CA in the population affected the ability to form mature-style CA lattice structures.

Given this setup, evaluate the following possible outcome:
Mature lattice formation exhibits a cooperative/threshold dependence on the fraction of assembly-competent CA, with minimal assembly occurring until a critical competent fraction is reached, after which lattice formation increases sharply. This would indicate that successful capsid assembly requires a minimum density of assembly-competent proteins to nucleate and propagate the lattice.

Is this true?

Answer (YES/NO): YES